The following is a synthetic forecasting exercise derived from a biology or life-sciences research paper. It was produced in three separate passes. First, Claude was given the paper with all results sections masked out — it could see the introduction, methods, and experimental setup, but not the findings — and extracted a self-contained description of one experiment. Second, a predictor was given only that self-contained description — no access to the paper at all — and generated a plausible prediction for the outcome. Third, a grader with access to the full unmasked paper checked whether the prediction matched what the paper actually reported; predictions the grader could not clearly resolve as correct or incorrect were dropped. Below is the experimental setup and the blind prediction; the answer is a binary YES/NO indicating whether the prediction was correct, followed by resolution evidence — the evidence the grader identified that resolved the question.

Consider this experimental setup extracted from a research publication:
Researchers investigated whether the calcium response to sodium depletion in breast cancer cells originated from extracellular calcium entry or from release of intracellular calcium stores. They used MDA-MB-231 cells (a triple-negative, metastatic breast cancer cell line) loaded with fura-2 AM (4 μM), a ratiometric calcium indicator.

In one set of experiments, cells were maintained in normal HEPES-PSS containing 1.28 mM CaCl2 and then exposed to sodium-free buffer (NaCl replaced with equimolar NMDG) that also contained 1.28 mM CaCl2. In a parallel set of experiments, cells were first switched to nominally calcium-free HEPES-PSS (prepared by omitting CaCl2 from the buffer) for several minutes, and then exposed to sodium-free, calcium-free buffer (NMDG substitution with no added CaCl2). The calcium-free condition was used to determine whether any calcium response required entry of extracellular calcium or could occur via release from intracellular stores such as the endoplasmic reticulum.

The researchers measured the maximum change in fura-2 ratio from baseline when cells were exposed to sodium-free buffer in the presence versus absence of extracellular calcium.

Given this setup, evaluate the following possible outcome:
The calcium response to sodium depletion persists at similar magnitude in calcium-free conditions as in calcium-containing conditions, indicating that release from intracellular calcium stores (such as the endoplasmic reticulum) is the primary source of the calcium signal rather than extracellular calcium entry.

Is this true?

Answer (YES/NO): YES